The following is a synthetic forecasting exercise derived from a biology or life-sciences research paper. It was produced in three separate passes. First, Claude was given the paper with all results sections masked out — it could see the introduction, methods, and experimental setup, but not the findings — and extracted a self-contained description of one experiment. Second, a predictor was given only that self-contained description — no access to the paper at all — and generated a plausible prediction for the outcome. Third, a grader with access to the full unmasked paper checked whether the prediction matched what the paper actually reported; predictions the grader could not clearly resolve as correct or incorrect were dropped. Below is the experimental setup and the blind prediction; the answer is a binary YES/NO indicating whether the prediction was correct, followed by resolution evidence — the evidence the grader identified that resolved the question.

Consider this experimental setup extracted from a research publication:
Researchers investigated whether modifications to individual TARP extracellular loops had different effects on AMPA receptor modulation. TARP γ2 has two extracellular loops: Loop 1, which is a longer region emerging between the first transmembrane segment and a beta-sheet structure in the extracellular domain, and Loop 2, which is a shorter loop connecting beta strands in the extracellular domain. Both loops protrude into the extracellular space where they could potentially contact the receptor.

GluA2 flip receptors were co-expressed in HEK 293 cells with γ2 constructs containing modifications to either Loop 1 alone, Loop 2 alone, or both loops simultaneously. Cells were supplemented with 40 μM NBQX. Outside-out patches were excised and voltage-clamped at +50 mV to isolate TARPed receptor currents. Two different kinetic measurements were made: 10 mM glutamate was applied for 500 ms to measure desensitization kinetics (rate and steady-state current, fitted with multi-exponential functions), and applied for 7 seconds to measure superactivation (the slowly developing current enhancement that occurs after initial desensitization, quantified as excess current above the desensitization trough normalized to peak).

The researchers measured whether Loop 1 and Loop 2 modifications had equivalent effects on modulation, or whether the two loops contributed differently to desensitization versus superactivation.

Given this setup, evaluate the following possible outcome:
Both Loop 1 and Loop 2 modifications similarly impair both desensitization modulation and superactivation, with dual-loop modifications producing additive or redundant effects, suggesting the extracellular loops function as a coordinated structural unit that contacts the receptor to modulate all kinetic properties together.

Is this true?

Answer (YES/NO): NO